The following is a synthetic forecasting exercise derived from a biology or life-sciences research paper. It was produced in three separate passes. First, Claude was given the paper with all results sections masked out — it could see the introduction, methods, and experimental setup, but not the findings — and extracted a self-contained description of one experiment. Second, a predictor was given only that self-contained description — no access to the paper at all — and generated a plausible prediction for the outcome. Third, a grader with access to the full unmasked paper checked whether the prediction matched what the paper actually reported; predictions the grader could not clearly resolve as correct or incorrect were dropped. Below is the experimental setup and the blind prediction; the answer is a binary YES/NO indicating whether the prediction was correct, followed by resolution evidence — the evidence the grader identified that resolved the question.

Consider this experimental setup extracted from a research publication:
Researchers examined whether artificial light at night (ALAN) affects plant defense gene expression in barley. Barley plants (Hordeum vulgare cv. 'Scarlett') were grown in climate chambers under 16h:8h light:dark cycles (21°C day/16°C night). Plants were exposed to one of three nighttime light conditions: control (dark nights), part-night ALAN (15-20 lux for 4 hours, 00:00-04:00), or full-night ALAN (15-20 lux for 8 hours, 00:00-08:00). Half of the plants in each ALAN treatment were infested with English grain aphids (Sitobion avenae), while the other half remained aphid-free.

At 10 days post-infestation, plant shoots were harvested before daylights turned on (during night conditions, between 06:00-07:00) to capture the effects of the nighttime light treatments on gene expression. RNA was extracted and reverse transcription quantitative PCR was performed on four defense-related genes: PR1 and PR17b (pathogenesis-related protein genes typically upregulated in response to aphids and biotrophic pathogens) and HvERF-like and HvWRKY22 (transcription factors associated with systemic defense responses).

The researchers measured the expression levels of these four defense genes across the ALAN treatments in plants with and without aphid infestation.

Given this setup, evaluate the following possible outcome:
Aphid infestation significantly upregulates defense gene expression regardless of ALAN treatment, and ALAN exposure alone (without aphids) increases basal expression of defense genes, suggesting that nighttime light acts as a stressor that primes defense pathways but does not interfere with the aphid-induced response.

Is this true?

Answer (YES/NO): NO